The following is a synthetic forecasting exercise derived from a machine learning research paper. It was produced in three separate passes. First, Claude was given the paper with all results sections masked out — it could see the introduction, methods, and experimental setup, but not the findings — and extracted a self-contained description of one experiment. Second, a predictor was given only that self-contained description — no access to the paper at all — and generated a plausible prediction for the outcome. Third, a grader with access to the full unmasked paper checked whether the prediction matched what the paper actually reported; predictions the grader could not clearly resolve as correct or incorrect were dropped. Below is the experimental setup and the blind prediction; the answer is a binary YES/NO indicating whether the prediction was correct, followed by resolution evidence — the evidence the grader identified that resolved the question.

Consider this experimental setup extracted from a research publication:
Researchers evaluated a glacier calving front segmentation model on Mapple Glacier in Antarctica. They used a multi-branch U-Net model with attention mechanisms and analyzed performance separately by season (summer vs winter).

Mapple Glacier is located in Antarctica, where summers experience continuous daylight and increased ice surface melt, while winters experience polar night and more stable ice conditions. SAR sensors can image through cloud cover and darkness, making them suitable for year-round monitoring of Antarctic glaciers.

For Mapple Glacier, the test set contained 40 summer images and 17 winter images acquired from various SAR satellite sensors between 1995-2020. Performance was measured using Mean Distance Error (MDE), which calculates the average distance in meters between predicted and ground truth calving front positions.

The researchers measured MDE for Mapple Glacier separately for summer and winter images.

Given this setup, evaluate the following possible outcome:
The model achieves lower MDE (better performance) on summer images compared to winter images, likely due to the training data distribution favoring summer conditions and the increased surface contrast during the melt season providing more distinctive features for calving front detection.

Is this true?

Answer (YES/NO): NO